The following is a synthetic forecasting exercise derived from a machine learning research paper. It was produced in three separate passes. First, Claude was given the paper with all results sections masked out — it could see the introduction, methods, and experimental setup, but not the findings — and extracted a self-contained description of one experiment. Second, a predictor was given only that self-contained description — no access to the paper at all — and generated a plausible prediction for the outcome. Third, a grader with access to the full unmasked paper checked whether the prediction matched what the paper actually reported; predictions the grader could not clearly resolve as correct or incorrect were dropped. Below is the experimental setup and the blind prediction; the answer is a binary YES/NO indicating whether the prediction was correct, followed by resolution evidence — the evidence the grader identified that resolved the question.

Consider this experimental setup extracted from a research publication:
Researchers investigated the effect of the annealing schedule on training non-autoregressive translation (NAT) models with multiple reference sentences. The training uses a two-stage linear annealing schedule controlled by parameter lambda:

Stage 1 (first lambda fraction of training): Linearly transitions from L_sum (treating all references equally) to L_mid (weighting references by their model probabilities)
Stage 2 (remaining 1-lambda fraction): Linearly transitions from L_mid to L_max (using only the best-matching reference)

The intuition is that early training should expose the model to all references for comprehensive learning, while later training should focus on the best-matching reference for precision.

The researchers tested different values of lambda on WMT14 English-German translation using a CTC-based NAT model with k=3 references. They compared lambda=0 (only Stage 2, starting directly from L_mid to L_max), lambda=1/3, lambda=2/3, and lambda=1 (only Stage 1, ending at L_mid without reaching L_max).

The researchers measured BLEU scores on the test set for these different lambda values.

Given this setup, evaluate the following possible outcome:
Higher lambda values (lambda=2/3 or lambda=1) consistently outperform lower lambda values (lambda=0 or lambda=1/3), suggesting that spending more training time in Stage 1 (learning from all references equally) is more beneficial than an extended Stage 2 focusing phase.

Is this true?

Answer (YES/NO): NO